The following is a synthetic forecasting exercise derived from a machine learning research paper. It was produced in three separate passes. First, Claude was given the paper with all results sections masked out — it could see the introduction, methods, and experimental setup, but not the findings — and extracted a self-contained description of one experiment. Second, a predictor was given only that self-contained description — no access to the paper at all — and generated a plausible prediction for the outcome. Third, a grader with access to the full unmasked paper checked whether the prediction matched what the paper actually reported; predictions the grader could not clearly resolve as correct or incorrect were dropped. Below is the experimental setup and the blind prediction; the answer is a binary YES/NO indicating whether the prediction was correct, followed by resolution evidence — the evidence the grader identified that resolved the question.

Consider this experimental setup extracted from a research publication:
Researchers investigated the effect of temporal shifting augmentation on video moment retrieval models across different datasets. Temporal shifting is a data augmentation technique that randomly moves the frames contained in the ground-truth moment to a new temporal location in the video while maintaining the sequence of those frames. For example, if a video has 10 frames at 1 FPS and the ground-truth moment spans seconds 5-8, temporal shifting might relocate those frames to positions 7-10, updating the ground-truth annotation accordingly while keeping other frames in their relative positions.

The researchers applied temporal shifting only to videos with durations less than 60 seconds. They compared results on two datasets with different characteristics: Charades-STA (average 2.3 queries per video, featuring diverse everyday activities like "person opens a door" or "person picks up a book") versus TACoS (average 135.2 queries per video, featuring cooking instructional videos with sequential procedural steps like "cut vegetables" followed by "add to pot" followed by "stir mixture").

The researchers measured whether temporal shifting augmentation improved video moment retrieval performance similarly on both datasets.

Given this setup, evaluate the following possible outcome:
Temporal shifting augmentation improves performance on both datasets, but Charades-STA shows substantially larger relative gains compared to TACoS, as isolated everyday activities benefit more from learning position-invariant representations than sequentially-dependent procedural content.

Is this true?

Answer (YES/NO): NO